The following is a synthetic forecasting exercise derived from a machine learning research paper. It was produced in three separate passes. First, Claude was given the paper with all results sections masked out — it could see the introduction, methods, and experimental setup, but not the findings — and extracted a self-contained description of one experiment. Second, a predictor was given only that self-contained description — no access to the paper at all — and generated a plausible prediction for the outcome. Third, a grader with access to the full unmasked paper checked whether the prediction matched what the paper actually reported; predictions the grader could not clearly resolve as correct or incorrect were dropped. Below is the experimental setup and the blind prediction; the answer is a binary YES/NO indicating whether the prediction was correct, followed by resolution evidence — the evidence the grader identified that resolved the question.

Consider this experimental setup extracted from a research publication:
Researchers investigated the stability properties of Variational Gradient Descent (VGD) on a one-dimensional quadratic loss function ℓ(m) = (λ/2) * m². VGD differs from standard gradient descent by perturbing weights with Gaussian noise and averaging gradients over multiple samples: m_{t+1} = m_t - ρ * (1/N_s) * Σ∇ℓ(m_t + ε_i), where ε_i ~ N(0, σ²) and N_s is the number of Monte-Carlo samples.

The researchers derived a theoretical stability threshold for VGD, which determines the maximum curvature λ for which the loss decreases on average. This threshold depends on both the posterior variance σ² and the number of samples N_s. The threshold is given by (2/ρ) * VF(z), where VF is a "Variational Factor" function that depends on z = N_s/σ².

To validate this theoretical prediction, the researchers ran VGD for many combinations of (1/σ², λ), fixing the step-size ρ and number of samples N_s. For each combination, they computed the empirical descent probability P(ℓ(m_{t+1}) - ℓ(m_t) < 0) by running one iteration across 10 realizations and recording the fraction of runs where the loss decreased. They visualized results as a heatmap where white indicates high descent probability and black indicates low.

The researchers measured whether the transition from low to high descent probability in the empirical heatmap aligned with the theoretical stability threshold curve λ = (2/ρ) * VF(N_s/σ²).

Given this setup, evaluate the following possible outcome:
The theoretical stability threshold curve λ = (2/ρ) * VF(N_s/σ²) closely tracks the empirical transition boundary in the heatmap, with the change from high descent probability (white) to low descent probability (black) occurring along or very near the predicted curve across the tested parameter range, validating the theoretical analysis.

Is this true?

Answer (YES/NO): YES